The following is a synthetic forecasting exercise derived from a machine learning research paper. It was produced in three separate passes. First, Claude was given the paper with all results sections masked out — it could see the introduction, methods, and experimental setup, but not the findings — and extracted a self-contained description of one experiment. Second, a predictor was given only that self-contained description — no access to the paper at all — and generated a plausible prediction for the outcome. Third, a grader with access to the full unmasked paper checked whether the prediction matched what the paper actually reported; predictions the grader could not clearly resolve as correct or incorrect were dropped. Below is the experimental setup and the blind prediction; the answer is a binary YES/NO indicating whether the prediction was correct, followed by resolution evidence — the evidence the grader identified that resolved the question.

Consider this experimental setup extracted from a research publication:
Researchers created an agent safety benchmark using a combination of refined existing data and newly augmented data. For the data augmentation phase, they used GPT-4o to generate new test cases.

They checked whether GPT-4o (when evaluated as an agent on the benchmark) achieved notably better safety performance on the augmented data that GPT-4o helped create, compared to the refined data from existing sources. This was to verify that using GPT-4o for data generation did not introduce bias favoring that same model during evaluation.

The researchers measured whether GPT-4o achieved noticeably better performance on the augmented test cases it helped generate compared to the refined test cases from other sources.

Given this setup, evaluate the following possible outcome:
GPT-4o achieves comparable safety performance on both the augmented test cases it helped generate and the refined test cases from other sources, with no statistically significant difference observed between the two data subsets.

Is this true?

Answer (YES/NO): YES